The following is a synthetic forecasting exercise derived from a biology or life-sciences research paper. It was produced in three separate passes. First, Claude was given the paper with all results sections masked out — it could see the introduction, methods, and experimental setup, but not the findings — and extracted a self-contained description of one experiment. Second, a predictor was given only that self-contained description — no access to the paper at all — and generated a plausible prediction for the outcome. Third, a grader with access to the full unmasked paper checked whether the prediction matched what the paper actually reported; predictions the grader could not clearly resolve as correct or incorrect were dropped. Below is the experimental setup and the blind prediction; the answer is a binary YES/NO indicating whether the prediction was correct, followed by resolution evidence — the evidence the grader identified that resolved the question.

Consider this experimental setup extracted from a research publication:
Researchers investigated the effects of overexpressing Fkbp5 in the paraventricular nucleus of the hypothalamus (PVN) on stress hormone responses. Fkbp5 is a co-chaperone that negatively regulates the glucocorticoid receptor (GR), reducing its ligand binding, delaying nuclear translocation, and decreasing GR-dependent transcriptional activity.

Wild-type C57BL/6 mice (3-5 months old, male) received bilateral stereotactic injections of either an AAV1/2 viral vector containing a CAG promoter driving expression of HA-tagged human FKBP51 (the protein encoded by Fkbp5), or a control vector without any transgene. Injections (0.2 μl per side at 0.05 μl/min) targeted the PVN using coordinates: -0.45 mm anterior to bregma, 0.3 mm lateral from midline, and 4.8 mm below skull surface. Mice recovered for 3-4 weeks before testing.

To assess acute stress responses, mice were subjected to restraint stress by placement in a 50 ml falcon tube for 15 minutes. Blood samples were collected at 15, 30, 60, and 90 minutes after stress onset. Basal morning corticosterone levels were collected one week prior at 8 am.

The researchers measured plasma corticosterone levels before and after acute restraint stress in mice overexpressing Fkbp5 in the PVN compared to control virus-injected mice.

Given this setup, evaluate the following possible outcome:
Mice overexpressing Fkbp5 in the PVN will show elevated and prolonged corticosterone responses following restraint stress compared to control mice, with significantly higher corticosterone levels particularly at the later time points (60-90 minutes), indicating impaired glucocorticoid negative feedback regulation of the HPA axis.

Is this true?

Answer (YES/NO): NO